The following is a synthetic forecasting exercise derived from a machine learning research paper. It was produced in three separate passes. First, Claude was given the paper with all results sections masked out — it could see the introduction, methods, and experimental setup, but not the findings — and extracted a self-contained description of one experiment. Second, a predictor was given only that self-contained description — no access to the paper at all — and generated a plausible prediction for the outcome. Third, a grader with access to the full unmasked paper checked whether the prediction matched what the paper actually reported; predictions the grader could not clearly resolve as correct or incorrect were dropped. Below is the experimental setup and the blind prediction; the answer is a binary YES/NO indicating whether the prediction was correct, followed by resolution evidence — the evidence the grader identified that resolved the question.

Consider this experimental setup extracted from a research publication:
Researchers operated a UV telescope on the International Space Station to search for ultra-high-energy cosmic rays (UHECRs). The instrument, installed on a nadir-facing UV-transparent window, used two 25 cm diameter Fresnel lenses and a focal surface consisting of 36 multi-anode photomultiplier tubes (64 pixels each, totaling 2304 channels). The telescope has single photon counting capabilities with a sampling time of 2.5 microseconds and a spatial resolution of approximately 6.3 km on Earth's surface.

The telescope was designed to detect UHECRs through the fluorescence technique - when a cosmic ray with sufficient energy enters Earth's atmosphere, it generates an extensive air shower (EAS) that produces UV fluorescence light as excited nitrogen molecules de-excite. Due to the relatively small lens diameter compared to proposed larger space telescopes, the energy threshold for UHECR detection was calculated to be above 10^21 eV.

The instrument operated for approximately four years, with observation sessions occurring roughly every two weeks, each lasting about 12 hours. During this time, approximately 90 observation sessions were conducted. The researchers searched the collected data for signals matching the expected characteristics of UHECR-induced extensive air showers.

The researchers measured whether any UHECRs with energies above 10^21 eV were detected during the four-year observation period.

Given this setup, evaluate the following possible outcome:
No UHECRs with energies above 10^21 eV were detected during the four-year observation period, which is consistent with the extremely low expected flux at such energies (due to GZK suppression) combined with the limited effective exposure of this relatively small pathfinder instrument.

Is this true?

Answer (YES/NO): YES